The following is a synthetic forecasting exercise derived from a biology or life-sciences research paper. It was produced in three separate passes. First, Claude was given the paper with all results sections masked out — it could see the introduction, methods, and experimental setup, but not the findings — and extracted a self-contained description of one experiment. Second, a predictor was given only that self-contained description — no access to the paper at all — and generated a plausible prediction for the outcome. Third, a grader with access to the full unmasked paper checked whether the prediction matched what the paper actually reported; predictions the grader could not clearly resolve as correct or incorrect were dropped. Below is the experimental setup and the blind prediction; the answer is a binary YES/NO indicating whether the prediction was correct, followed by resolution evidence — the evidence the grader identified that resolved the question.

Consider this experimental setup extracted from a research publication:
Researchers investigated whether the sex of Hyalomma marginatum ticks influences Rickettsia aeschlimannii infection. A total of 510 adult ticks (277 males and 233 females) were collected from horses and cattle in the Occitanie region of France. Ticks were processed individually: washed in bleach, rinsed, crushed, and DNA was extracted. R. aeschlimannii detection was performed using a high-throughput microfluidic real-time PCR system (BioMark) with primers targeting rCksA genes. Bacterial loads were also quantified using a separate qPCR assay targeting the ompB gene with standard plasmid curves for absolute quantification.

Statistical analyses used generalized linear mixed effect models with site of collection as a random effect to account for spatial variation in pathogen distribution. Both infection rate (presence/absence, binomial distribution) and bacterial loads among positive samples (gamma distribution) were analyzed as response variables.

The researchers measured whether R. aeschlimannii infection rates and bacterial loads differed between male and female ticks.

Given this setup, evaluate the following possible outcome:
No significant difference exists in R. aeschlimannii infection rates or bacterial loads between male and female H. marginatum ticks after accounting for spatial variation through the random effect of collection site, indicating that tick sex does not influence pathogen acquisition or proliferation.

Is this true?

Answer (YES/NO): NO